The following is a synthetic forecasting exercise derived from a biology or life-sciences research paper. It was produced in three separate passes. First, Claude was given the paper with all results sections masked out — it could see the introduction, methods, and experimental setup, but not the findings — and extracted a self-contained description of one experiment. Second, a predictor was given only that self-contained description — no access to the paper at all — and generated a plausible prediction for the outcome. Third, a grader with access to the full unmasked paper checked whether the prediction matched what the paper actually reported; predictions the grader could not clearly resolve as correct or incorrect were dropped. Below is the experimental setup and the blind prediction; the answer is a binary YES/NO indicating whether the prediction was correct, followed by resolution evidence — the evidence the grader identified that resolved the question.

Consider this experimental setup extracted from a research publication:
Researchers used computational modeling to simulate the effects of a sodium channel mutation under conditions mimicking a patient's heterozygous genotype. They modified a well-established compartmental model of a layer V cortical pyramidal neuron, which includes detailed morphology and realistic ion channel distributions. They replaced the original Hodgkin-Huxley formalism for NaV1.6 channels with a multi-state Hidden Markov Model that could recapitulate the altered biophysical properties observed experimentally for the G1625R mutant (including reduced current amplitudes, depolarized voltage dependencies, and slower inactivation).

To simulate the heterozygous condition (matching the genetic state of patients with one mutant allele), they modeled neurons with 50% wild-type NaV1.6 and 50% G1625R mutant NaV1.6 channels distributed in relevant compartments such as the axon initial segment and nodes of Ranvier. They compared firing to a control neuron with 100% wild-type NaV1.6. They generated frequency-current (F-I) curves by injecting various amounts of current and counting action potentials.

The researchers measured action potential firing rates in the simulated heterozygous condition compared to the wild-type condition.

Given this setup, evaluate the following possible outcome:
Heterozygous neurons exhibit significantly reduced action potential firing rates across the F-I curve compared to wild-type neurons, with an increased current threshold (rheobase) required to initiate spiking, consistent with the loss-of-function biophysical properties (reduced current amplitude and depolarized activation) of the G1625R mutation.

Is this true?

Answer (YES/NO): NO